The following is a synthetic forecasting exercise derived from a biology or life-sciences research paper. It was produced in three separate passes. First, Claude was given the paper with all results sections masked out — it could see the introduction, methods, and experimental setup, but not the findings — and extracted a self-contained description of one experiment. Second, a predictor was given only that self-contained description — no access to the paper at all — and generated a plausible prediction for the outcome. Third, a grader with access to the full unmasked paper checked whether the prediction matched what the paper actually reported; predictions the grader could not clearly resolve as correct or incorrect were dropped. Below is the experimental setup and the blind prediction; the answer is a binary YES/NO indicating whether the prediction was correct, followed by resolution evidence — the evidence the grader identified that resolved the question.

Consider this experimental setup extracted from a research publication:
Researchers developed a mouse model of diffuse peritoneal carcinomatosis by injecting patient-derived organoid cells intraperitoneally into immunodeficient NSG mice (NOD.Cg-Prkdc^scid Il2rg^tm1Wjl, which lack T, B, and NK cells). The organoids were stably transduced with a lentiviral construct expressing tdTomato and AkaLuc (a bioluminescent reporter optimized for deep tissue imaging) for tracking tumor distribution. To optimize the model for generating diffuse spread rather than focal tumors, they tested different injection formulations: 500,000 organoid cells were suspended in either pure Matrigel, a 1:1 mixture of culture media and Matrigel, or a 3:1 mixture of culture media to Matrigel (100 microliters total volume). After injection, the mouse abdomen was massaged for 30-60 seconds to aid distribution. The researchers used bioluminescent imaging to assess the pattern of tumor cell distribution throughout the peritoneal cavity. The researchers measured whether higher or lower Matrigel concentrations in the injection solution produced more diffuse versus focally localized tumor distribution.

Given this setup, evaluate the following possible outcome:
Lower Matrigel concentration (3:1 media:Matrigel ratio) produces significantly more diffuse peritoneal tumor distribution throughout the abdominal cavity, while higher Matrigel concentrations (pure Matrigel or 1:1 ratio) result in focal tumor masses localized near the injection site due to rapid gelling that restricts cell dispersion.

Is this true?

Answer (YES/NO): YES